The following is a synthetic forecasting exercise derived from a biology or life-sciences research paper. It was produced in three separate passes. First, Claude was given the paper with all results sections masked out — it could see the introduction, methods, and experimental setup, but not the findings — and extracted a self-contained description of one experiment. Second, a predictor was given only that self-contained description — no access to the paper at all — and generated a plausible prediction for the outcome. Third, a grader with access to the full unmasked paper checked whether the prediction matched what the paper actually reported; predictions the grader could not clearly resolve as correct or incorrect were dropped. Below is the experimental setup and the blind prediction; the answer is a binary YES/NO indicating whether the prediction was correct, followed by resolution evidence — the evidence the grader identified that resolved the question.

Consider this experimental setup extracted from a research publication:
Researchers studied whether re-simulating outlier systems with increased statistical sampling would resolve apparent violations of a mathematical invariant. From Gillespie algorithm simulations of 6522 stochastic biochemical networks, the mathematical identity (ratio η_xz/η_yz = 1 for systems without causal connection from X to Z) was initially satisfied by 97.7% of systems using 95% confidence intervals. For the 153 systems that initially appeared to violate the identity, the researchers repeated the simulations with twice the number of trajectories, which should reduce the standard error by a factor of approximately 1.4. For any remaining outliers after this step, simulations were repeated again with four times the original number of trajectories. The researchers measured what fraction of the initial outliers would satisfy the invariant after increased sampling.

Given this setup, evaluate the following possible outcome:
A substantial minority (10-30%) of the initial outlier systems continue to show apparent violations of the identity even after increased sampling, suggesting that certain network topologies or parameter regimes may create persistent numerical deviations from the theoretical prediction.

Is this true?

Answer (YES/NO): NO